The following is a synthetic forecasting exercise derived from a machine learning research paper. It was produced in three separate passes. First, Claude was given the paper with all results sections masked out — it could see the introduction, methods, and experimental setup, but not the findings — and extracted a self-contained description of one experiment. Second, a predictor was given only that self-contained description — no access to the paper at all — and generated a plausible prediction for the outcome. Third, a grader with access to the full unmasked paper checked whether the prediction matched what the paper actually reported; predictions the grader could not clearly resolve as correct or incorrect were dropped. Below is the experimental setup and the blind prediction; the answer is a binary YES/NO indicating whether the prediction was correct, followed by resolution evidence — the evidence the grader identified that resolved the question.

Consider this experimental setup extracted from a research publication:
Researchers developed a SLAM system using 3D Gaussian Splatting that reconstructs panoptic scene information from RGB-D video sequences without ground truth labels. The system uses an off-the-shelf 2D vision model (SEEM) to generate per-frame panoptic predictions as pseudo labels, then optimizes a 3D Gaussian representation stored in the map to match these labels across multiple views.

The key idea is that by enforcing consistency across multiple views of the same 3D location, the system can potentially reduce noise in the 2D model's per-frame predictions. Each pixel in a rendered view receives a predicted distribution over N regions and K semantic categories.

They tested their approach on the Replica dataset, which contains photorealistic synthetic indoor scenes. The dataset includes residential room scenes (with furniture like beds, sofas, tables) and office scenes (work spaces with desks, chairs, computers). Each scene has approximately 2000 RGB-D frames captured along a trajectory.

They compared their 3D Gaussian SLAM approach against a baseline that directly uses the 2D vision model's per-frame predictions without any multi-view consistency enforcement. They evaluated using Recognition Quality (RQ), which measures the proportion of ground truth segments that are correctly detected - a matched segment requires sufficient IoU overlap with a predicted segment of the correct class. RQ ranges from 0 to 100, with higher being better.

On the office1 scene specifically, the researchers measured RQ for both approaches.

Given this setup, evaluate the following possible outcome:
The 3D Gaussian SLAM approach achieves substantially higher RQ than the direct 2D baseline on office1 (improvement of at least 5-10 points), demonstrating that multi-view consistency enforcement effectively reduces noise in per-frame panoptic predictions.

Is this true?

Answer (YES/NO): NO